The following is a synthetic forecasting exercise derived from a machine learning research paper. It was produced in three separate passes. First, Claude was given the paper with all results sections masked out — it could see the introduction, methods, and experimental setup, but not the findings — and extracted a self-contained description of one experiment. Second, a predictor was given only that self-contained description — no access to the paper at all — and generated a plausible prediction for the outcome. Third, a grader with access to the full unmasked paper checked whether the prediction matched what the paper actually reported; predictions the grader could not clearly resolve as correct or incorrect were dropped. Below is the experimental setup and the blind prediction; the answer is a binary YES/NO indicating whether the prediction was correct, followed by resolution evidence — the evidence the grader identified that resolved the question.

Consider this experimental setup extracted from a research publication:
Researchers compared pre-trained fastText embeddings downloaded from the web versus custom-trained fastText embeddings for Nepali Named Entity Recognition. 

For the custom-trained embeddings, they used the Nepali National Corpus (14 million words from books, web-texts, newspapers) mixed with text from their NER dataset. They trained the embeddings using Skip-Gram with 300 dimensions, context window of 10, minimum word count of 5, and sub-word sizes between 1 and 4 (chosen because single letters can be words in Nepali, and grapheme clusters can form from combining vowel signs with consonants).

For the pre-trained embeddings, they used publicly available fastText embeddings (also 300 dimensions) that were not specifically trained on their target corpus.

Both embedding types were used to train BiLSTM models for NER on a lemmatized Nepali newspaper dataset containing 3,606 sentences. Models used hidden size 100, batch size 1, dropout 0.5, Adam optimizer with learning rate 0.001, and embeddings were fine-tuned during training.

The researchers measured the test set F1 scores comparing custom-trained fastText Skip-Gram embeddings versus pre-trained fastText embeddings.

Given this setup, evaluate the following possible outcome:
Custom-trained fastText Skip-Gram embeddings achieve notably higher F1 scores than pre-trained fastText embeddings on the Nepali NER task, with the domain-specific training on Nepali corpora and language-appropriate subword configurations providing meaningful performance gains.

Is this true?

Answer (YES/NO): YES